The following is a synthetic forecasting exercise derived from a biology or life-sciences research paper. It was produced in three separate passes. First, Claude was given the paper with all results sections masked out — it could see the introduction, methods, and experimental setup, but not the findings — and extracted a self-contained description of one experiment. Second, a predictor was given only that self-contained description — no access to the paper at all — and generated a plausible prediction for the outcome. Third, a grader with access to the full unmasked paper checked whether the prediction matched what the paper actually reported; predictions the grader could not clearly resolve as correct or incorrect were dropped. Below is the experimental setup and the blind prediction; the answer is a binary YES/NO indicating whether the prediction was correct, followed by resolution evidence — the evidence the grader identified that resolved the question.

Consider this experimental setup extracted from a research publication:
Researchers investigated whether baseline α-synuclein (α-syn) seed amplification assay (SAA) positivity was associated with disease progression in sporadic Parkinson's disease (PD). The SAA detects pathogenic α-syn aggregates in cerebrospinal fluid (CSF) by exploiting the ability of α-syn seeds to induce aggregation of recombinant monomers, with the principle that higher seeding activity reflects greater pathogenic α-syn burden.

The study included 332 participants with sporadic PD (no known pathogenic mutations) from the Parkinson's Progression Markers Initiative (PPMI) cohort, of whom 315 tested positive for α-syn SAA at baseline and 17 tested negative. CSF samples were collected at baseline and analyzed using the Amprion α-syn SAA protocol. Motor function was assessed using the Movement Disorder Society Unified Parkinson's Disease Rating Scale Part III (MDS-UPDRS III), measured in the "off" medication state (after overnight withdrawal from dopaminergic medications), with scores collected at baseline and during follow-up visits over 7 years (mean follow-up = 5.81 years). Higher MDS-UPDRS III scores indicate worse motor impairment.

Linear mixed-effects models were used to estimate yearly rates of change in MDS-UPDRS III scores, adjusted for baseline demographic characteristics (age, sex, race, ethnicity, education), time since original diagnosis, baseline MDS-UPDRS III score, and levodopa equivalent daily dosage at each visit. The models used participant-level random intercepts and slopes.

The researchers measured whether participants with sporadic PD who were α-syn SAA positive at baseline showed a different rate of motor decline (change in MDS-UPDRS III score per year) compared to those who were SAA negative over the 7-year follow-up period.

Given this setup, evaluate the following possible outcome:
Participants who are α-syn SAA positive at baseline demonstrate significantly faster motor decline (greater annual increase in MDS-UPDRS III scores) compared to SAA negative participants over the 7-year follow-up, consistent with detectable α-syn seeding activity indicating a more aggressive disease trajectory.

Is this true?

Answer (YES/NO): NO